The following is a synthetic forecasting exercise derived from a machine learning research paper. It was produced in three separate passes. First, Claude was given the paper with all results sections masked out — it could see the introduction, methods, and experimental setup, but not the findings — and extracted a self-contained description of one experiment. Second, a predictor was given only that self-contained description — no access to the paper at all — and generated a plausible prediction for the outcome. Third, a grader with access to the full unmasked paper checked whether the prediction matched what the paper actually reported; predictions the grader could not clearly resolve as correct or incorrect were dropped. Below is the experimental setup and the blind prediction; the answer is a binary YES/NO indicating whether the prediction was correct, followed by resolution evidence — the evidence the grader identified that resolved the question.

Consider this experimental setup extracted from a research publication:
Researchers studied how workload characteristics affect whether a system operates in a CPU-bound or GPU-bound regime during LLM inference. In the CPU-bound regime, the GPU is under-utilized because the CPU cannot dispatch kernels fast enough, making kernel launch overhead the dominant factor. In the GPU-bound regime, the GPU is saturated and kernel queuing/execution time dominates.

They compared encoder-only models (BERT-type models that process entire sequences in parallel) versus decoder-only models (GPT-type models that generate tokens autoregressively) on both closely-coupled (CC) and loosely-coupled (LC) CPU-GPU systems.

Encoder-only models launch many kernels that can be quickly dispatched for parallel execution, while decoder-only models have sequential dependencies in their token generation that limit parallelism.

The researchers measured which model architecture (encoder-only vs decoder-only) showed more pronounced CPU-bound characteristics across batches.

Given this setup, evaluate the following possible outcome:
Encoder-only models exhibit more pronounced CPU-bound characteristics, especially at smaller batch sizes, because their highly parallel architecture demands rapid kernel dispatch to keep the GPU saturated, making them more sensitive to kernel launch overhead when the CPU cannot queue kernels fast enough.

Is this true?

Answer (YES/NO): YES